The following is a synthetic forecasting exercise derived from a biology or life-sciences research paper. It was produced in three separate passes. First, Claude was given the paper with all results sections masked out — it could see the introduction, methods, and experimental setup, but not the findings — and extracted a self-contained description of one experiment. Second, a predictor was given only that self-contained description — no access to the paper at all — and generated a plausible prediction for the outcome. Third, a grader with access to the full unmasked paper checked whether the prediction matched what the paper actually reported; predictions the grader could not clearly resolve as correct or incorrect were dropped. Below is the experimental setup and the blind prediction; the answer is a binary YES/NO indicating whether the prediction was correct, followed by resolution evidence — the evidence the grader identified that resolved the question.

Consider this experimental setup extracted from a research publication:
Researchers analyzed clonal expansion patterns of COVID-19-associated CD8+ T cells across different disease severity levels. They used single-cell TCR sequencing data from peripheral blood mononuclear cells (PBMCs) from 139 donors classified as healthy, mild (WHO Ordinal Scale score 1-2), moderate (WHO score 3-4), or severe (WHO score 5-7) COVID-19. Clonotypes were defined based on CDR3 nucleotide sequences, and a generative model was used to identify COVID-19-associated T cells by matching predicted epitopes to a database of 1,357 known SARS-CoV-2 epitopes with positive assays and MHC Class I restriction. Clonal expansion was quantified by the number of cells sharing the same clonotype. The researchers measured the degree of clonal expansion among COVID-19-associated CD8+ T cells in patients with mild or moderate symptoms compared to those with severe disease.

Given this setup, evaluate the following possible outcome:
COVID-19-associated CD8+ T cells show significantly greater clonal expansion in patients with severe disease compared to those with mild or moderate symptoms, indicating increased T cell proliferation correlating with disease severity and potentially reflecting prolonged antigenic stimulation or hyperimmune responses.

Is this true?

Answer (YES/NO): NO